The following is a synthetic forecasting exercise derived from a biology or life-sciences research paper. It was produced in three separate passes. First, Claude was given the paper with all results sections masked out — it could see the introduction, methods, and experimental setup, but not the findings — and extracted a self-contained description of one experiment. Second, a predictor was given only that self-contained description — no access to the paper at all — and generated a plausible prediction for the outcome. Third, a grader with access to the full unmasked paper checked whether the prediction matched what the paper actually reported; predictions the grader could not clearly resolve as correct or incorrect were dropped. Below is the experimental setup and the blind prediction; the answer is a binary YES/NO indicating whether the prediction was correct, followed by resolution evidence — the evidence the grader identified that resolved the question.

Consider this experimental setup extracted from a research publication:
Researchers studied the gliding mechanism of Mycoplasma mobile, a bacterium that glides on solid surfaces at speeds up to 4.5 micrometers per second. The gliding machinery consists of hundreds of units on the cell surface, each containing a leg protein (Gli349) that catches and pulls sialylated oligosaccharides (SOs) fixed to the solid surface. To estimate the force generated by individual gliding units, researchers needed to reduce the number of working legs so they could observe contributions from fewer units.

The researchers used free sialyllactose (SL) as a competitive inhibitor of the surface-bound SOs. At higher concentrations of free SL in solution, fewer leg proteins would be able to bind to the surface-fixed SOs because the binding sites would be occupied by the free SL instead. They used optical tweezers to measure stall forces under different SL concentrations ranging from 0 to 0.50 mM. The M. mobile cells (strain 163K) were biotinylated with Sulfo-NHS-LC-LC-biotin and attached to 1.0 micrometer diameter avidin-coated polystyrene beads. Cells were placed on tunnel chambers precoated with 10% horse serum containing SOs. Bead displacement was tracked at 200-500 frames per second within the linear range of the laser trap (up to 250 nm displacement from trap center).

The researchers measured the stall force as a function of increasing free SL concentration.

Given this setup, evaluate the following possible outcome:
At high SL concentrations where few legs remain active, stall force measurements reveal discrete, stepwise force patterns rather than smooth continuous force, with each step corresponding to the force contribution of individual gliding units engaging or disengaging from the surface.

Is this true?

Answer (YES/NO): YES